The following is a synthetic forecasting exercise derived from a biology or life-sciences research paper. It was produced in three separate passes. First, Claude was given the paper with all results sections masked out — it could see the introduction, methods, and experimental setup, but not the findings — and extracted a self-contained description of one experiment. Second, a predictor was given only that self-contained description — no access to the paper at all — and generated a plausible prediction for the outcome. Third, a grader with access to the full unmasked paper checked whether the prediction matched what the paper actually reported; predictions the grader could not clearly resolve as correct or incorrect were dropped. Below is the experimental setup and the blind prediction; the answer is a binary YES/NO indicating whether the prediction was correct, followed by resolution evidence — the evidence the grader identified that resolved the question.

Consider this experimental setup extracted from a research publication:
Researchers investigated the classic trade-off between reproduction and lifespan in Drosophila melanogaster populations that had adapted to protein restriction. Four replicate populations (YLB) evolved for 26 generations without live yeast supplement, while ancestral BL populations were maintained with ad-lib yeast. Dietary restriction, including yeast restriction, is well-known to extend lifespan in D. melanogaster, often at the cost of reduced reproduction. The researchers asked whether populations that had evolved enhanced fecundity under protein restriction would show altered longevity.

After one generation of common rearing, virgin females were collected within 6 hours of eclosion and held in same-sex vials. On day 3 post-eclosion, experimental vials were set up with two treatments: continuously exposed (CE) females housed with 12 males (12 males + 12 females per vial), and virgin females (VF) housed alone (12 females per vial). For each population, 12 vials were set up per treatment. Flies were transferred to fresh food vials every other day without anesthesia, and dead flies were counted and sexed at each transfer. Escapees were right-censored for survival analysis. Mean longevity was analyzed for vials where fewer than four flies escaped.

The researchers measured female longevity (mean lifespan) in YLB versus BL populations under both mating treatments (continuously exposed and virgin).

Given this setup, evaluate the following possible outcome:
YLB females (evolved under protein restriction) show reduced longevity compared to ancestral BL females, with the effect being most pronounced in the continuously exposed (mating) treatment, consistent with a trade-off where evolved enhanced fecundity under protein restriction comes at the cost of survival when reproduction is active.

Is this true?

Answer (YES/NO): NO